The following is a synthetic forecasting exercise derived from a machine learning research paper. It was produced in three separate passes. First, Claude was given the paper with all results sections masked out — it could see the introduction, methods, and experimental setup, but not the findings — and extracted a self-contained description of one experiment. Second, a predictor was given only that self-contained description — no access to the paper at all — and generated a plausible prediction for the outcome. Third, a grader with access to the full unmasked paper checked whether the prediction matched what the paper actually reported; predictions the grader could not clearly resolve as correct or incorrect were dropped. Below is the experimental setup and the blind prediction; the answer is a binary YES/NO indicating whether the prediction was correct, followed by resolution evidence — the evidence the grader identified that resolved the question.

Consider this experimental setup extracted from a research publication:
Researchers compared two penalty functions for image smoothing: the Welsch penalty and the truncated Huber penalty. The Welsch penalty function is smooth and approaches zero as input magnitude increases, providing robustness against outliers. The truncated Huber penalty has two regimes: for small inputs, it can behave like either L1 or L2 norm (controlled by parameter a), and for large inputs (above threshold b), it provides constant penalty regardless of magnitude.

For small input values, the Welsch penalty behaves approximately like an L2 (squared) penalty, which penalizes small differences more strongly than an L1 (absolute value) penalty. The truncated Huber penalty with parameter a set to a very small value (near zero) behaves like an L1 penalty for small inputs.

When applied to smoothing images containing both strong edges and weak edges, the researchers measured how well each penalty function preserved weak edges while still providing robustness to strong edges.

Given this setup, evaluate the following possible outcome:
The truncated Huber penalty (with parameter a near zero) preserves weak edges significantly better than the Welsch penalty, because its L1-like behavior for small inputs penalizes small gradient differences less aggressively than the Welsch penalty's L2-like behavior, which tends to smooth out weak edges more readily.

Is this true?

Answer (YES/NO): YES